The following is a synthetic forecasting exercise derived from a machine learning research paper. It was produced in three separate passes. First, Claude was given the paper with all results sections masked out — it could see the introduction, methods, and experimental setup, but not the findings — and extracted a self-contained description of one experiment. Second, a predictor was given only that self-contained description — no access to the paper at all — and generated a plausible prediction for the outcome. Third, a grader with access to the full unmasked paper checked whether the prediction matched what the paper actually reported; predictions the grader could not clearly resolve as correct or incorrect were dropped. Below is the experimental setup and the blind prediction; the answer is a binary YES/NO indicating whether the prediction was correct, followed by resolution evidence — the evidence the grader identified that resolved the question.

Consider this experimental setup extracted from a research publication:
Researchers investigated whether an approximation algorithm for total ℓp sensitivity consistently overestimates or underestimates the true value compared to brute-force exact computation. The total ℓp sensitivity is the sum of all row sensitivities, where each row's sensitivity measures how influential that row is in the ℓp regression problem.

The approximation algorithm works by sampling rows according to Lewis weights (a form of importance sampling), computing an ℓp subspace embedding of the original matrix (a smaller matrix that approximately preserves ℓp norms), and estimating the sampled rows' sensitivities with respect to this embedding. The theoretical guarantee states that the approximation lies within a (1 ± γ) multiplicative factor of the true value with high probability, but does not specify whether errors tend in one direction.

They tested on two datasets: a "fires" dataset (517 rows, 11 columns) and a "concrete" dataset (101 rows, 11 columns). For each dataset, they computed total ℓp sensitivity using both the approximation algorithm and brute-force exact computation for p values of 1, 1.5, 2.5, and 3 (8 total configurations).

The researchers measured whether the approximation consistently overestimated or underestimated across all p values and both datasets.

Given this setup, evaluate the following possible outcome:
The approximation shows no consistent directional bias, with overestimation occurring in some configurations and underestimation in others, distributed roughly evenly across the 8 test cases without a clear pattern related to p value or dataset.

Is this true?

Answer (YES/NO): NO